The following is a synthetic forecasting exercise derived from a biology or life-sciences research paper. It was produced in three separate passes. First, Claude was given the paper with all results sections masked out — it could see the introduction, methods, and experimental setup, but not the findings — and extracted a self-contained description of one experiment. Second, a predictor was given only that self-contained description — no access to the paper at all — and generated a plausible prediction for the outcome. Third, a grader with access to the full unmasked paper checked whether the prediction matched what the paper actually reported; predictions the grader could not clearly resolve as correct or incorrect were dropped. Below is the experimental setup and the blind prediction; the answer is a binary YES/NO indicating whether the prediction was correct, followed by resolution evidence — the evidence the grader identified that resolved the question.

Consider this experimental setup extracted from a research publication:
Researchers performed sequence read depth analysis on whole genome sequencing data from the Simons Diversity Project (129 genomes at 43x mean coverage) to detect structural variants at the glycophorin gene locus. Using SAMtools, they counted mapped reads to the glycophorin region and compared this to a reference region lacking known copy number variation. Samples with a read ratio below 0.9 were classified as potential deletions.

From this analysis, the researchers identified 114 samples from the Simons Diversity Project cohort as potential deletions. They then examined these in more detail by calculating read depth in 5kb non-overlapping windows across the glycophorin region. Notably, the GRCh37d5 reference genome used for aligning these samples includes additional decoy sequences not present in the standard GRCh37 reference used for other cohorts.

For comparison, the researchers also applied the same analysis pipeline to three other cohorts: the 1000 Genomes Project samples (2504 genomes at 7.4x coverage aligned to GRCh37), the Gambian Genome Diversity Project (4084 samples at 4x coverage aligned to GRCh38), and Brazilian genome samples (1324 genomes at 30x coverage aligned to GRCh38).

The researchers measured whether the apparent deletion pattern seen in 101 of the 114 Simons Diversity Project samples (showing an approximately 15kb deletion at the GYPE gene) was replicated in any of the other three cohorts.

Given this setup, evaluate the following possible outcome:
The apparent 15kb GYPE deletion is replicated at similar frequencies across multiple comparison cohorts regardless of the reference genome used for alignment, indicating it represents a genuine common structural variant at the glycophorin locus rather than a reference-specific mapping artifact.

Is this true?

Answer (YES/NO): NO